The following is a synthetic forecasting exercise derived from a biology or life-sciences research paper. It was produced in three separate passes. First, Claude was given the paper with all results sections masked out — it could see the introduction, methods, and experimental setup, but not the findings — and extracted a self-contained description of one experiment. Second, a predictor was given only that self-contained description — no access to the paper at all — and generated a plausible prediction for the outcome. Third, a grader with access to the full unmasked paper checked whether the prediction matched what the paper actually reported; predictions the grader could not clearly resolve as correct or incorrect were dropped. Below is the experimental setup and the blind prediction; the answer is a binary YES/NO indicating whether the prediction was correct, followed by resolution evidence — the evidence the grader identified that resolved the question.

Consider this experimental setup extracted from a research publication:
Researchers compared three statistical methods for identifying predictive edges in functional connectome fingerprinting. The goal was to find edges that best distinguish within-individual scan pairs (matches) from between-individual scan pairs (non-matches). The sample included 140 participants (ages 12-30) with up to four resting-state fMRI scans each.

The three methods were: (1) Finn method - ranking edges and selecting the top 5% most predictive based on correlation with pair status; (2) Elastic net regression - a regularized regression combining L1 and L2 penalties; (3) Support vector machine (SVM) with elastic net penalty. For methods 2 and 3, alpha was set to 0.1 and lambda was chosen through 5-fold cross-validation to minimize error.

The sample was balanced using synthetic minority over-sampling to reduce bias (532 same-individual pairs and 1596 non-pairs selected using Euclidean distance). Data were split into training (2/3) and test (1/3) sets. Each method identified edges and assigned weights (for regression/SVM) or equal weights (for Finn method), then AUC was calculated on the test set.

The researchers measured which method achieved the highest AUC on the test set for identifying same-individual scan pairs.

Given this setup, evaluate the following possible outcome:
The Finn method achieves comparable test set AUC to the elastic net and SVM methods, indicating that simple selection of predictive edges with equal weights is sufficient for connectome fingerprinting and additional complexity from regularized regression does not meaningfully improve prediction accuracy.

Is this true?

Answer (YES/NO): YES